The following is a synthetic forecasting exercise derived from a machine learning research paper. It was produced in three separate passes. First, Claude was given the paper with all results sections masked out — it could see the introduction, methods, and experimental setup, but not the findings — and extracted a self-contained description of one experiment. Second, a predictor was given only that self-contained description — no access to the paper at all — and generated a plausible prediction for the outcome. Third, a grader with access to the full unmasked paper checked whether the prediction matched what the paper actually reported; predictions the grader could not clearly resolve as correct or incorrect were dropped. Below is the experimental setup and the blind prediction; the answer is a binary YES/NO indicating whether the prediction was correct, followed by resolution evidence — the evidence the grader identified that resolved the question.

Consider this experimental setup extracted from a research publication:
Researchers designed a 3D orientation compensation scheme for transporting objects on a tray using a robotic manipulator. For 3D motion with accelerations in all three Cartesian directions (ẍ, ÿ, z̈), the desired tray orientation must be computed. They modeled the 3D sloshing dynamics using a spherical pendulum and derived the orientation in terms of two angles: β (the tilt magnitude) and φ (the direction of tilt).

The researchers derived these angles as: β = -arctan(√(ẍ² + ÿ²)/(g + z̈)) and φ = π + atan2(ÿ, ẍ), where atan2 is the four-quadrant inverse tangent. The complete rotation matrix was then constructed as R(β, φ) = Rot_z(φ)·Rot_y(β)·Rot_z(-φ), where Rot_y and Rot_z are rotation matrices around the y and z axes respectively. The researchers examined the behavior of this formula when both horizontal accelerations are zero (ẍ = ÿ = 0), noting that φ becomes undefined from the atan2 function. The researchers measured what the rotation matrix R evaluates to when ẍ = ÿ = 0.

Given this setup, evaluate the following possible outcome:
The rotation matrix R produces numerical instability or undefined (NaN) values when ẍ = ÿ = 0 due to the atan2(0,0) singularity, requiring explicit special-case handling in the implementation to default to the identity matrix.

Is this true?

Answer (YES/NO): NO